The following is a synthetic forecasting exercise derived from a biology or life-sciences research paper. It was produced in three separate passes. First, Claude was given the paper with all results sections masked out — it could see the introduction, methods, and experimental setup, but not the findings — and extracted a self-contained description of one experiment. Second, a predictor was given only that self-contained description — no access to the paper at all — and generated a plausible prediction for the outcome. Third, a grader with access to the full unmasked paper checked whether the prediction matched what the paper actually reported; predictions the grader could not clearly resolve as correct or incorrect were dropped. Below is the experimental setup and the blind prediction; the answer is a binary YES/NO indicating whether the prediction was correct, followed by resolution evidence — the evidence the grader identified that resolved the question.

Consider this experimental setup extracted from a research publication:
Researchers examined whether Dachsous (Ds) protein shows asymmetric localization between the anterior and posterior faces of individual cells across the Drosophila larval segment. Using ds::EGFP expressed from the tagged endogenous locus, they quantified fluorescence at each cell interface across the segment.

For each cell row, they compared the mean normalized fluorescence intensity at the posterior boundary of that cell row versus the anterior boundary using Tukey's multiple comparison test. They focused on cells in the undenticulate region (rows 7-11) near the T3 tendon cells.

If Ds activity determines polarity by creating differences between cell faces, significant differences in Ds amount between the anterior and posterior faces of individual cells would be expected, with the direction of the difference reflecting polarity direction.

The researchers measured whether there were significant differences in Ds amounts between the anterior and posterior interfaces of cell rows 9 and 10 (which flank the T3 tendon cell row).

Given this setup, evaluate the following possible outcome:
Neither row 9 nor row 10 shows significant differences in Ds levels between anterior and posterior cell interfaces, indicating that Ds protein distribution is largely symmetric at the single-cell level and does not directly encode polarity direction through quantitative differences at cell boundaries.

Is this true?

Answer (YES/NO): NO